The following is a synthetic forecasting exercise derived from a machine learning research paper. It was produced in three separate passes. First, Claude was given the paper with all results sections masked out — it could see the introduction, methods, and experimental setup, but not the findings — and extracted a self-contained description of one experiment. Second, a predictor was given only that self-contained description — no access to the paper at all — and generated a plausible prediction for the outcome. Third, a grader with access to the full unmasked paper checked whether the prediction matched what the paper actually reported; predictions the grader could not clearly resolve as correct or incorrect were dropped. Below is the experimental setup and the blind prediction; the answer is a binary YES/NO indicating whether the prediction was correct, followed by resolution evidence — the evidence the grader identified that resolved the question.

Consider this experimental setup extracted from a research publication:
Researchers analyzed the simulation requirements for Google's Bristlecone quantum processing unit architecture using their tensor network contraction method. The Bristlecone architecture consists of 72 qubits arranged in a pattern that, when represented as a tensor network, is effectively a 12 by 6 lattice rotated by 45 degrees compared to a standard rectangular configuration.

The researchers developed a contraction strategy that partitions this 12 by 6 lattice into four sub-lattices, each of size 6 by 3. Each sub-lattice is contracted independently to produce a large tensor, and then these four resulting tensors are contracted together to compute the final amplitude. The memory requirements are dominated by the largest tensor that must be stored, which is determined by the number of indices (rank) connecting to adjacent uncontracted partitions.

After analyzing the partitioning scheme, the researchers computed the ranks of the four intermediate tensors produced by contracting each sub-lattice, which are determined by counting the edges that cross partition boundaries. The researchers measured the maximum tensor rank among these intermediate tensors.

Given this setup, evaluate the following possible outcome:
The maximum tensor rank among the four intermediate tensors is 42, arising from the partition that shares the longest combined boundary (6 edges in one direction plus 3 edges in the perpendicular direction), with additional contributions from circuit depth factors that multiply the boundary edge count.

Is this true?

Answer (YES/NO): NO